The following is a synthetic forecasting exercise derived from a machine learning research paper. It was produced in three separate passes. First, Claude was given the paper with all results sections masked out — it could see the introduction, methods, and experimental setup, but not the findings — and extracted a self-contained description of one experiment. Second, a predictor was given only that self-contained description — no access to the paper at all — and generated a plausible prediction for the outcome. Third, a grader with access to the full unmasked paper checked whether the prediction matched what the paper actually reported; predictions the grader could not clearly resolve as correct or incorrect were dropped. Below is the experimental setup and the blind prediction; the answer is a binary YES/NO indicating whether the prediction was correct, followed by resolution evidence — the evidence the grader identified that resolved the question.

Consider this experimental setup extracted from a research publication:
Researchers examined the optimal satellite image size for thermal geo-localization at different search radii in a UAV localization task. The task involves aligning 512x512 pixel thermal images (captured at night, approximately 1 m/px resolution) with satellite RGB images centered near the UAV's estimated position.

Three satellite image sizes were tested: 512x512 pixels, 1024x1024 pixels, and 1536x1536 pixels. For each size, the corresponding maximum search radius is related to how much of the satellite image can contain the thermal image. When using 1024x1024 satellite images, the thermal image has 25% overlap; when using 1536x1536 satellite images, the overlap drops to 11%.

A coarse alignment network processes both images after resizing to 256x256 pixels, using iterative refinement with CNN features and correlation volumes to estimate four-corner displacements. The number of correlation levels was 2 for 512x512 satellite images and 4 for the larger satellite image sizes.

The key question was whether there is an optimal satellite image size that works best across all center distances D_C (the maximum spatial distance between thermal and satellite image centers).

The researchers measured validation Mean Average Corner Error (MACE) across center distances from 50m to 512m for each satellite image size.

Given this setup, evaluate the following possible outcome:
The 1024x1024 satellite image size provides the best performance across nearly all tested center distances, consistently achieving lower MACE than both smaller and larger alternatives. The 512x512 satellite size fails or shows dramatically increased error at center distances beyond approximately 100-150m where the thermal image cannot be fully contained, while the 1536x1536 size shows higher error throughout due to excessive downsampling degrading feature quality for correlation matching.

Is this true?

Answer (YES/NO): NO